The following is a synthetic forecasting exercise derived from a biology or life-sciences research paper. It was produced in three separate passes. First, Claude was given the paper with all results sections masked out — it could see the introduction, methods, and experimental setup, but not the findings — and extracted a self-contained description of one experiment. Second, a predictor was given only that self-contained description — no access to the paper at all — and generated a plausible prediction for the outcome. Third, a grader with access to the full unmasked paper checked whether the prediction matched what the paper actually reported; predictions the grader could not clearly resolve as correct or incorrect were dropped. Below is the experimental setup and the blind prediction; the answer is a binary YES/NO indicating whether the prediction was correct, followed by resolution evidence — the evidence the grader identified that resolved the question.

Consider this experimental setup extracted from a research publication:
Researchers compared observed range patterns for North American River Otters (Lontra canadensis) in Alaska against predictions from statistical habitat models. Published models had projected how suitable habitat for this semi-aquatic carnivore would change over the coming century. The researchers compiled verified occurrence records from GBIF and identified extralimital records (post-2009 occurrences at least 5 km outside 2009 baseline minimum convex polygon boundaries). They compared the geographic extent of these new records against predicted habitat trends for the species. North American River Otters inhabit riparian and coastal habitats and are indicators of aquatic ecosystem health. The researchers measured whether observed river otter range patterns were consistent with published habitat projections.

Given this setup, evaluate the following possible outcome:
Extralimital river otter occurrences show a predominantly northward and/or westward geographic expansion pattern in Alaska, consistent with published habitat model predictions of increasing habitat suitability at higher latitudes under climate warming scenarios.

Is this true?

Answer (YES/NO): NO